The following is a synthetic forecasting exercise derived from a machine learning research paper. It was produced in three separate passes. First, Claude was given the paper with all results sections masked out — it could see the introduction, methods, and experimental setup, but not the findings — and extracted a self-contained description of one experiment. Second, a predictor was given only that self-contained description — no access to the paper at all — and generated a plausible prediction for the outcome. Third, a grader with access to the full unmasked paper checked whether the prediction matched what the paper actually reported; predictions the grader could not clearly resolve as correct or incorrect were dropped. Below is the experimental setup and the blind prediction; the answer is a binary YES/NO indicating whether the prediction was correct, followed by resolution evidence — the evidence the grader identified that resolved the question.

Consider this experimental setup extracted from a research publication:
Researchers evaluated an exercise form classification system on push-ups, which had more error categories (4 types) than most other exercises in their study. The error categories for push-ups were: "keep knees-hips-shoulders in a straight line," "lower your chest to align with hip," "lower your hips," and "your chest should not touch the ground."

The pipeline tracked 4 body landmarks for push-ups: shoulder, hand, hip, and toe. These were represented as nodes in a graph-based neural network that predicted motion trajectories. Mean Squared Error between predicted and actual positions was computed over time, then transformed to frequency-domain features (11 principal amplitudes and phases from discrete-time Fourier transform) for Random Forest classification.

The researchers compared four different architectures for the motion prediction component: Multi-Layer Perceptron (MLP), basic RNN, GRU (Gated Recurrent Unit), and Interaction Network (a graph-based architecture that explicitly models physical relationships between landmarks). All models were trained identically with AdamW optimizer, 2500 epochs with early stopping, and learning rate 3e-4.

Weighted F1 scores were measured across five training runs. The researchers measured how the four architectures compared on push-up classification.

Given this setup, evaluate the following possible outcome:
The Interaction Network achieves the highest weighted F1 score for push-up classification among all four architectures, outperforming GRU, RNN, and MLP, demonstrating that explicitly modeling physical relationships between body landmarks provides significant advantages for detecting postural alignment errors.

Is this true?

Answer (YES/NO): NO